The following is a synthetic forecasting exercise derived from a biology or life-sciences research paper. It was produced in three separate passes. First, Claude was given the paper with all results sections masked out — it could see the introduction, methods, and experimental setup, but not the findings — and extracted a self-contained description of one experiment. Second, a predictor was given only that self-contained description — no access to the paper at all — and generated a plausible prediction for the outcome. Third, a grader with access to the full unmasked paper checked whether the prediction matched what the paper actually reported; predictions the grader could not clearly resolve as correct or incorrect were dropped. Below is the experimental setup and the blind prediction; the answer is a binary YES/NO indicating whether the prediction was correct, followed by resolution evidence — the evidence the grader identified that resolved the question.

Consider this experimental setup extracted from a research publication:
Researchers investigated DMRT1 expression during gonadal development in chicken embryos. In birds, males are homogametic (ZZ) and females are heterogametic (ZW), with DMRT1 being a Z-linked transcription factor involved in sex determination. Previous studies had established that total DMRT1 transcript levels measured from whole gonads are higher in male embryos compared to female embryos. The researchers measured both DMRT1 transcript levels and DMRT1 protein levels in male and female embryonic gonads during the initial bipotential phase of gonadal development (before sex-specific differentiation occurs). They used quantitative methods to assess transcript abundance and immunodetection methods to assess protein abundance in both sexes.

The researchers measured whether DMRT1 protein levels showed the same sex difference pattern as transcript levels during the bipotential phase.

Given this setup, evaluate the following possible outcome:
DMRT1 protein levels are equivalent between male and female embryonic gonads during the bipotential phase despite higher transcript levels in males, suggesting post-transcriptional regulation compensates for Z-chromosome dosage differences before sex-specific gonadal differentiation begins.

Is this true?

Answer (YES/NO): YES